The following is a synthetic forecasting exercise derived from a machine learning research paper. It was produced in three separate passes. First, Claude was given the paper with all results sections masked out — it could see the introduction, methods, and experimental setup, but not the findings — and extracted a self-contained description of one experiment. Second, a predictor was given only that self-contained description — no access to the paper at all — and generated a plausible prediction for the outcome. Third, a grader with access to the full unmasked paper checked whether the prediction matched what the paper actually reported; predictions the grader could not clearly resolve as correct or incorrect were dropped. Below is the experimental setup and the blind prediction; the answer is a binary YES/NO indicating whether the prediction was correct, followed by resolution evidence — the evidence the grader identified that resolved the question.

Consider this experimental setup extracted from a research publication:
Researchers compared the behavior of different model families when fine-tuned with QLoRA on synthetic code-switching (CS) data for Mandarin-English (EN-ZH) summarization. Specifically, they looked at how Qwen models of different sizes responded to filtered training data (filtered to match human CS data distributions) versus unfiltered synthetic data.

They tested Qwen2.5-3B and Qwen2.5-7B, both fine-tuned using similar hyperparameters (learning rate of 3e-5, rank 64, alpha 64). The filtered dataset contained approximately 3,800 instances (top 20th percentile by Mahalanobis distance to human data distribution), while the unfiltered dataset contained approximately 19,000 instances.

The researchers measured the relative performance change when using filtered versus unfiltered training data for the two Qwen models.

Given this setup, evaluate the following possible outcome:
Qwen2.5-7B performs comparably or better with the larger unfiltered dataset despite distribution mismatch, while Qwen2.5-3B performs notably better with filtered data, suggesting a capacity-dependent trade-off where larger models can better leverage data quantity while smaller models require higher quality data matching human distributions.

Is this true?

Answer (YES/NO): NO